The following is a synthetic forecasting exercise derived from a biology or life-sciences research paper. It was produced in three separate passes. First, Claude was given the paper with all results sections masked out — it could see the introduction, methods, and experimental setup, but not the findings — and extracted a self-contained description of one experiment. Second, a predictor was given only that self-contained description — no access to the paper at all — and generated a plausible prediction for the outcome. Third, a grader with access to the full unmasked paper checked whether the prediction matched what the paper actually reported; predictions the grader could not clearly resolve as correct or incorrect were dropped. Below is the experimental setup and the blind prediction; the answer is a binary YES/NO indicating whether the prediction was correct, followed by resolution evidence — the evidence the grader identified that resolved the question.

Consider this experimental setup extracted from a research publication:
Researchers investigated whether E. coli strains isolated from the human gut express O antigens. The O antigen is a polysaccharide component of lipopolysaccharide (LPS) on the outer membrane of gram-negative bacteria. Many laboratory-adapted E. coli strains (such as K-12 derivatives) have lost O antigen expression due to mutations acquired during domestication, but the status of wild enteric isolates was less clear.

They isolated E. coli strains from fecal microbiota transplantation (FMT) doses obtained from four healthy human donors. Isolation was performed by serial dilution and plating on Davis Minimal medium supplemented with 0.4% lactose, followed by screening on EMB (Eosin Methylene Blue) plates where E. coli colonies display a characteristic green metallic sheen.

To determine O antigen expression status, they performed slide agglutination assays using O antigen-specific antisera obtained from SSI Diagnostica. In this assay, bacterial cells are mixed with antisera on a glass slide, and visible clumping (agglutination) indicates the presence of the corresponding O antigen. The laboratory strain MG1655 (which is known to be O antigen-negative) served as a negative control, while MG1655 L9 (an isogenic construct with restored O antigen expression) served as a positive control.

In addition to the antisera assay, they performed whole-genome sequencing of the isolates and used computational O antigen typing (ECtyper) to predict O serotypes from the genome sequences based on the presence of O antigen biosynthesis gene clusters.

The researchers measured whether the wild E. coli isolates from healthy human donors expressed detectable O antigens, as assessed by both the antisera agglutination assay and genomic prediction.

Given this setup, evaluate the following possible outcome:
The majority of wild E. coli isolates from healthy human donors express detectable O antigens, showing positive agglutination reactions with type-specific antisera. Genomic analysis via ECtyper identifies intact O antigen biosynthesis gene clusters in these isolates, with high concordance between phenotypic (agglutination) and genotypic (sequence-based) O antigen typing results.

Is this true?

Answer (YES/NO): YES